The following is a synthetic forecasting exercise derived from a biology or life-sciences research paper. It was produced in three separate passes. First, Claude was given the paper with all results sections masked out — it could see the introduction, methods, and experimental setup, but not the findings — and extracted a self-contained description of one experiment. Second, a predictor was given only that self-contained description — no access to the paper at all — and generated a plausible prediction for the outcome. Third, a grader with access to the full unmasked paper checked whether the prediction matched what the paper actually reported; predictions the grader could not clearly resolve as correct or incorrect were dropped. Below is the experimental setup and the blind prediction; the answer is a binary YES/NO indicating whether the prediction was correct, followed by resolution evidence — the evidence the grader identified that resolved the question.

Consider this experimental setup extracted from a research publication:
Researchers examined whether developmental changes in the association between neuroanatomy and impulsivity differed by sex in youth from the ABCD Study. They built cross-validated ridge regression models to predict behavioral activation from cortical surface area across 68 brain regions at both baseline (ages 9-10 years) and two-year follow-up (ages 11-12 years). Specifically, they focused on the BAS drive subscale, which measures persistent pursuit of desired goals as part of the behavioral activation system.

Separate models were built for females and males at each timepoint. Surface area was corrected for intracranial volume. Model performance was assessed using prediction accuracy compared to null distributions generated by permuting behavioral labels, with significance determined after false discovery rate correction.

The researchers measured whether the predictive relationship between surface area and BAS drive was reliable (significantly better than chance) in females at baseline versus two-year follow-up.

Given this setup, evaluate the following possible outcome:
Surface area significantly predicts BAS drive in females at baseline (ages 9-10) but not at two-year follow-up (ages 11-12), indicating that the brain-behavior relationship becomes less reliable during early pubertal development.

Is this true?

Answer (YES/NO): YES